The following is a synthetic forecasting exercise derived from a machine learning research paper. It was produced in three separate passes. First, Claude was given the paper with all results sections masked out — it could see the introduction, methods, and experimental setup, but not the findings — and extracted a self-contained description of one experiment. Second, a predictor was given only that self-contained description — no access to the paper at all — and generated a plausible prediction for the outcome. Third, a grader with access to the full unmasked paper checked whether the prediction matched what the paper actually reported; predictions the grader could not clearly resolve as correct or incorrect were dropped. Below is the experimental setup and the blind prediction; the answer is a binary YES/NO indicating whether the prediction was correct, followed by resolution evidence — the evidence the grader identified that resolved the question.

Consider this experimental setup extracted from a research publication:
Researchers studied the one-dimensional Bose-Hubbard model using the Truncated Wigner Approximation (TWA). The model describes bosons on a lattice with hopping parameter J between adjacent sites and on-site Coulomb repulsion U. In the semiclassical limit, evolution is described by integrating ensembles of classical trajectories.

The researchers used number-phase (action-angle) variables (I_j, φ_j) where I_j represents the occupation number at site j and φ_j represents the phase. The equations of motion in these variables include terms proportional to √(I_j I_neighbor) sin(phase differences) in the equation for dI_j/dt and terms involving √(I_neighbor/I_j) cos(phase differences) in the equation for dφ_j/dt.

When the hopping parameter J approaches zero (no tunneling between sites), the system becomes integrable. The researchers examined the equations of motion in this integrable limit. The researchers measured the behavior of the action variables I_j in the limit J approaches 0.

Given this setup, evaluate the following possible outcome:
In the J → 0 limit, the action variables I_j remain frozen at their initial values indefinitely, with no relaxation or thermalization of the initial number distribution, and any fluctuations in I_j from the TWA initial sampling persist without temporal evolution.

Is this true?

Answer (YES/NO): YES